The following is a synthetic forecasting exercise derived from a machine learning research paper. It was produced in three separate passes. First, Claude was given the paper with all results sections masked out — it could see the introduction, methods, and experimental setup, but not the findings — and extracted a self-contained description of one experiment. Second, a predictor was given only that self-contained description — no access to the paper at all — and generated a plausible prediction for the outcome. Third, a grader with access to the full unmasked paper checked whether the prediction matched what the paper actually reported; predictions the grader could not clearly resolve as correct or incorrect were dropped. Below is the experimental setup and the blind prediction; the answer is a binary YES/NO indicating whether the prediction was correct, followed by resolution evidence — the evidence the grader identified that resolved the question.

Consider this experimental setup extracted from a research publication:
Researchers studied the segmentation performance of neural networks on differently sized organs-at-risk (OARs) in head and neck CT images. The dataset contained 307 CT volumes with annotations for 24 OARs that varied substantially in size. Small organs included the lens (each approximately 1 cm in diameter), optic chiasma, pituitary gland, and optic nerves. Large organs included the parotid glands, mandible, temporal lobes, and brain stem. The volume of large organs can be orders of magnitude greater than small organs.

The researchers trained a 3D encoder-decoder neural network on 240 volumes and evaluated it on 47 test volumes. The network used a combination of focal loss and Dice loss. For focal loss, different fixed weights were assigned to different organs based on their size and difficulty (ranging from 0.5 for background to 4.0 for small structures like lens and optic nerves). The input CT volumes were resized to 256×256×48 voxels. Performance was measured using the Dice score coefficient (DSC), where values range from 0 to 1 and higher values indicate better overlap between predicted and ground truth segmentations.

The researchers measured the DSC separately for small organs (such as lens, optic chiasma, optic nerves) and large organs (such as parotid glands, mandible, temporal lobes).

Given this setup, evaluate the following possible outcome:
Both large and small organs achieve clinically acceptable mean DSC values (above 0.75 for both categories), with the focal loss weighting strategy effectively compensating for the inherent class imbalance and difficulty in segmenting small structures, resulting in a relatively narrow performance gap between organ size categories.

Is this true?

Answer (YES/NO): NO